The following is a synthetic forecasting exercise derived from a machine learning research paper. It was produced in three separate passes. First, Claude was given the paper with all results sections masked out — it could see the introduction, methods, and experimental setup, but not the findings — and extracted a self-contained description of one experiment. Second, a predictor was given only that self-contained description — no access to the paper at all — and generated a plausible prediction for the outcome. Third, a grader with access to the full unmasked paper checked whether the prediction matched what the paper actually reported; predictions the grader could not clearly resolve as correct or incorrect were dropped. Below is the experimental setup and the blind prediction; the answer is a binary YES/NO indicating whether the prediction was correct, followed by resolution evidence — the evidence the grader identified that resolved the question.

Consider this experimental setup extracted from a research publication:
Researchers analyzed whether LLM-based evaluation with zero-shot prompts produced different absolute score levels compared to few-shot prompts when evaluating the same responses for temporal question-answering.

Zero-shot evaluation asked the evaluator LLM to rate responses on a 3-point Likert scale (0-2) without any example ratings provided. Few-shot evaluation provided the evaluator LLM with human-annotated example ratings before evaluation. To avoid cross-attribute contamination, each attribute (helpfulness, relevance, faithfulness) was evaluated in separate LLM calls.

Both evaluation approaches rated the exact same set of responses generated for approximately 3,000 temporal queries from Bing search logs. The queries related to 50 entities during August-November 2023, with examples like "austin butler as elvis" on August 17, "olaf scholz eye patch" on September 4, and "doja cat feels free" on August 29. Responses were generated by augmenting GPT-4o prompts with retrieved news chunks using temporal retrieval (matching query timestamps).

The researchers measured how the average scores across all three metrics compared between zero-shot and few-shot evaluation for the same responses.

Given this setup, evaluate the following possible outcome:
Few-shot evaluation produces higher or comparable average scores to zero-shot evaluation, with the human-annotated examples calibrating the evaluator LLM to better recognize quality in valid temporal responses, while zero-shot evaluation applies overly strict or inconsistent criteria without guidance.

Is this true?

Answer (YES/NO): YES